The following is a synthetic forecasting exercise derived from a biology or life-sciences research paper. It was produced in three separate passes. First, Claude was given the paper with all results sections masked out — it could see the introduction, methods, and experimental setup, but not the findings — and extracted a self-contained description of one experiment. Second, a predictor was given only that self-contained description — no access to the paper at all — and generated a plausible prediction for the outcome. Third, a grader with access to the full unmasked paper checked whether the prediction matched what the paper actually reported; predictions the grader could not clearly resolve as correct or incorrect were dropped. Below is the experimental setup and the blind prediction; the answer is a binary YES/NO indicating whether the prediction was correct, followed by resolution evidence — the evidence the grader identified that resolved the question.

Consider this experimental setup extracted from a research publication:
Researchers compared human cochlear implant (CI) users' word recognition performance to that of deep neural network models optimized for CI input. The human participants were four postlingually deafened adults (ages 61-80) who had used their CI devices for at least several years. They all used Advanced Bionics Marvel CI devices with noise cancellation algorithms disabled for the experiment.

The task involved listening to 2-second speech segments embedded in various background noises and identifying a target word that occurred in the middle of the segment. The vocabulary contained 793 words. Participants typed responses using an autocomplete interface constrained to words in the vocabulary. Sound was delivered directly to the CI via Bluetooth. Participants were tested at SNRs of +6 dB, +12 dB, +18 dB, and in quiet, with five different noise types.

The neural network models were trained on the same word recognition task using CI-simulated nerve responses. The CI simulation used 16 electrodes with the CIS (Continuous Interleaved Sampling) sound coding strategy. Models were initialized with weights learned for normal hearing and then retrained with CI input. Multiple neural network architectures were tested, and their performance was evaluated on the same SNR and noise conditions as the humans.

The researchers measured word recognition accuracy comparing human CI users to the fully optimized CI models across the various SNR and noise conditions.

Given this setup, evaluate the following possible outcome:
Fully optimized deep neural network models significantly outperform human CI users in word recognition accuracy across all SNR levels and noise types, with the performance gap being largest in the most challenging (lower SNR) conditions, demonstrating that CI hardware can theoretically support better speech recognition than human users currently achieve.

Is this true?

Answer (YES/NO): NO